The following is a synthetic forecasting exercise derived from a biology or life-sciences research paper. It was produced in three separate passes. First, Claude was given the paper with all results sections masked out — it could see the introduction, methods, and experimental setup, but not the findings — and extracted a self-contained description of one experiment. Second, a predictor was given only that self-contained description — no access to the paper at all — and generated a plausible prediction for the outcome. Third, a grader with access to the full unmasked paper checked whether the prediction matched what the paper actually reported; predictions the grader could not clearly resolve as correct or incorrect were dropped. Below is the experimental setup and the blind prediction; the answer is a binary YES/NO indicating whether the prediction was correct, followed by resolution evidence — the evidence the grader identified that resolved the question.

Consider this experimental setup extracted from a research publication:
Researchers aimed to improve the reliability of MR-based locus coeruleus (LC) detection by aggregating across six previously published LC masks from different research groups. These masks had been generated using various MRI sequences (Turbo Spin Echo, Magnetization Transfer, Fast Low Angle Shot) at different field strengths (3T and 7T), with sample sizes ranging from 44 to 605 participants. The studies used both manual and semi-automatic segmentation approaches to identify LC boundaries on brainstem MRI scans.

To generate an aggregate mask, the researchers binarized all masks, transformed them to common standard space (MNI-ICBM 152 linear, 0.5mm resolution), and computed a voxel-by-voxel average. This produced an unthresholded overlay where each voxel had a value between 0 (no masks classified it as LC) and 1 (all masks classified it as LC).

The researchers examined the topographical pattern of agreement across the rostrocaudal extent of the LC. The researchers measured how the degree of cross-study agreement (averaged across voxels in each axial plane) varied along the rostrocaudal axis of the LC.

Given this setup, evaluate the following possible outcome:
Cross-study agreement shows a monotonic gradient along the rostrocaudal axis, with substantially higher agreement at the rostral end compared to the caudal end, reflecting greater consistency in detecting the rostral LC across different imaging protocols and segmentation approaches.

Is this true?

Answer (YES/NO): NO